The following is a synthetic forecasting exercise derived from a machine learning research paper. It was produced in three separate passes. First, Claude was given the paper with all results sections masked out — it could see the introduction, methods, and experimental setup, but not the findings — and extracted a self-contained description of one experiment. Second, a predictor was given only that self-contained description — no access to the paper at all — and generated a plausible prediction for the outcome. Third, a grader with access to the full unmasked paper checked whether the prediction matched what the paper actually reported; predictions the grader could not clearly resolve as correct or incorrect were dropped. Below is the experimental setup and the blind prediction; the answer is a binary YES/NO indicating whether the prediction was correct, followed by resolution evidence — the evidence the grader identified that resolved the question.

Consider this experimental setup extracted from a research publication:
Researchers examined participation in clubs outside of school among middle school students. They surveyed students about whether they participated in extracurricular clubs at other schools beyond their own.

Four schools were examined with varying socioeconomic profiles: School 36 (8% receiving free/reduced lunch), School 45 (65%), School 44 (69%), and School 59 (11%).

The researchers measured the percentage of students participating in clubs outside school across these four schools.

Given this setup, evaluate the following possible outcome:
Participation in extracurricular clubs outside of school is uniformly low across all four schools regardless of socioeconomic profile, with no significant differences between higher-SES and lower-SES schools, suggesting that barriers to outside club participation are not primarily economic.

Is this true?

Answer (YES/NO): NO